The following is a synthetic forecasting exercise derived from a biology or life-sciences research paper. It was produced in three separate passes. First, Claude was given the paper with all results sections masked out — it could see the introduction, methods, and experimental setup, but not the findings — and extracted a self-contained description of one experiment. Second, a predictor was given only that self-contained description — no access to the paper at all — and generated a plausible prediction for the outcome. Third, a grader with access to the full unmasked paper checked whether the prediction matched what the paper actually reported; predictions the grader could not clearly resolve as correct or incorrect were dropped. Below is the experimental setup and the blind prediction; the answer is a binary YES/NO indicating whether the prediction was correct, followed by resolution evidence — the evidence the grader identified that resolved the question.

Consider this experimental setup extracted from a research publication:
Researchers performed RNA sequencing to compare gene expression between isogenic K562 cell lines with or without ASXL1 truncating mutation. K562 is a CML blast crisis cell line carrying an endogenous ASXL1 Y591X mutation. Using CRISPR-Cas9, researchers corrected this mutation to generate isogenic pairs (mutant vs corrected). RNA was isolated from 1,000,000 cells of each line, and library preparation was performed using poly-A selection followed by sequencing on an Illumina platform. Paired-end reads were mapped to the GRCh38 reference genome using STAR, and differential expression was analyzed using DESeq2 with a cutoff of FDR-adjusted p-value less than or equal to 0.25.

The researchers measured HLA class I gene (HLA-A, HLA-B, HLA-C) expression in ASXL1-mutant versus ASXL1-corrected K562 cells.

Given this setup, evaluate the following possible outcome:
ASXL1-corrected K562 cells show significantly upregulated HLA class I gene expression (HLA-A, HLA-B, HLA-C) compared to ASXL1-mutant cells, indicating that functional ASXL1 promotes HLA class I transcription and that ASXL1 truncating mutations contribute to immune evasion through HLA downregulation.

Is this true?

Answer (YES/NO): YES